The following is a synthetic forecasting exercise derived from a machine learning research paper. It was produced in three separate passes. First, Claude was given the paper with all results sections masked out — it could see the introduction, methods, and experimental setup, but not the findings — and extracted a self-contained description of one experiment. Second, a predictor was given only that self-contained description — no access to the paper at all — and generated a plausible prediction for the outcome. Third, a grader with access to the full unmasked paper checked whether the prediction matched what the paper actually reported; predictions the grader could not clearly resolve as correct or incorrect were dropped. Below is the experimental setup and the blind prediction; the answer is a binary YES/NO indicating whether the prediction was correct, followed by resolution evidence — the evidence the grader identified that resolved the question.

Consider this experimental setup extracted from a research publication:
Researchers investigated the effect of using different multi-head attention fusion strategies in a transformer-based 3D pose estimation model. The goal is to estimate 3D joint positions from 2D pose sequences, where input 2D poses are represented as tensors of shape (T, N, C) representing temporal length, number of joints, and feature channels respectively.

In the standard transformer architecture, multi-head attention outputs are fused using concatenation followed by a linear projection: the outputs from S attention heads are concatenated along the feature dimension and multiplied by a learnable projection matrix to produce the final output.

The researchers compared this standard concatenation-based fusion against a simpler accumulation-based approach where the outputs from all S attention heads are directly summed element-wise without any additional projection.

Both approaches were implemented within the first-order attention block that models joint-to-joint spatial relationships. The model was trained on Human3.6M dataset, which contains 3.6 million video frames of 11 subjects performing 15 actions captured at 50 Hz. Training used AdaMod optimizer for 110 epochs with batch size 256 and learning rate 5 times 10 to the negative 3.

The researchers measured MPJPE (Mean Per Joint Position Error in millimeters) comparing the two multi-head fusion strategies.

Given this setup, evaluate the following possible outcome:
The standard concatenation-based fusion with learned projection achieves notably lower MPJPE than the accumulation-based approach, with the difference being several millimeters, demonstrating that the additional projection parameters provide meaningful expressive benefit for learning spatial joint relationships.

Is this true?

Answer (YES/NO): NO